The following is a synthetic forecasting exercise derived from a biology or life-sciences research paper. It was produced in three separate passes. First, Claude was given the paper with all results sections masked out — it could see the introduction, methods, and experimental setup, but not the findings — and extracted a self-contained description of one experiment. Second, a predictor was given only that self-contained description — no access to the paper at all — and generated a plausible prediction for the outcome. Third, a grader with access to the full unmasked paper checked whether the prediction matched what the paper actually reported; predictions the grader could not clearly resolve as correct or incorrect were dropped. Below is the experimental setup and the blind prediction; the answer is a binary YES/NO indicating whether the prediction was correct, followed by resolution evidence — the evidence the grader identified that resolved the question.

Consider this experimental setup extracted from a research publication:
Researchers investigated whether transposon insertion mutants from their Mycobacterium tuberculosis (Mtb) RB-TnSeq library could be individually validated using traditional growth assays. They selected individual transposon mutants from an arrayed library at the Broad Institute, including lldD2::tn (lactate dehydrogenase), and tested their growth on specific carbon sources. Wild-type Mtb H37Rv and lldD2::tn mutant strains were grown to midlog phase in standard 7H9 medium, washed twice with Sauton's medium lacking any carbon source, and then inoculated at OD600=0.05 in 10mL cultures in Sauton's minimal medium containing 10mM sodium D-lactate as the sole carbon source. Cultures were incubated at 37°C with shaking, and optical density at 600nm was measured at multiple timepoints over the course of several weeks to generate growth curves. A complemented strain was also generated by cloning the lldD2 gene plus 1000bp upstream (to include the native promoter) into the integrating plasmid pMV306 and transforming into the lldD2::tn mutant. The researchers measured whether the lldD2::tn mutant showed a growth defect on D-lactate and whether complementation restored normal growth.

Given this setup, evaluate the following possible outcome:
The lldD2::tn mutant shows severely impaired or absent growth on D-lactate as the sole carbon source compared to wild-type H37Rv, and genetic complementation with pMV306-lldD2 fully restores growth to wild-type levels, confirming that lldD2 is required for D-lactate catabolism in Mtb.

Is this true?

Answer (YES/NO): NO